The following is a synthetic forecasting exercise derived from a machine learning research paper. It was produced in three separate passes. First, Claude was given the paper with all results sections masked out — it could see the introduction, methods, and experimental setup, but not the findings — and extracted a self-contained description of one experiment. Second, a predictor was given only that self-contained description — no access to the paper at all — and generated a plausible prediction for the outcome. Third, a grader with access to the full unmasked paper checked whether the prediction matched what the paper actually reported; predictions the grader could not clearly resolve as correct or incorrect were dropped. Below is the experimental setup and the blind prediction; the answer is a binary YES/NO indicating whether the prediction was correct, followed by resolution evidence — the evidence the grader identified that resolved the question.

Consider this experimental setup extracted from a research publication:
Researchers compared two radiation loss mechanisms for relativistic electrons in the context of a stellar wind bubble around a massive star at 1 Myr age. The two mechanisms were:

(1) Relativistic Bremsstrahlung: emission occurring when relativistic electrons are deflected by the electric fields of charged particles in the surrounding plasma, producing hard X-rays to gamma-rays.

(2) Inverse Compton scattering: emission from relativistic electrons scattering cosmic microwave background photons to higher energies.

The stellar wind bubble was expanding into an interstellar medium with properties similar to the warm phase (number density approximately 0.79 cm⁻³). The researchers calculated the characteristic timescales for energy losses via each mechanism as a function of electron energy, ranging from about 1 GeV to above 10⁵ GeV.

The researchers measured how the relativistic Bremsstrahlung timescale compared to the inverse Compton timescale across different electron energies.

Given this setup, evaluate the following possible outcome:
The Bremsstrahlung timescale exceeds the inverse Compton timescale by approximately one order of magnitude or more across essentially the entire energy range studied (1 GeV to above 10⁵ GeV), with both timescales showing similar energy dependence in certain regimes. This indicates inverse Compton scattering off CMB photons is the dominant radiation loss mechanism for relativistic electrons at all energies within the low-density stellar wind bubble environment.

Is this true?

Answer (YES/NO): NO